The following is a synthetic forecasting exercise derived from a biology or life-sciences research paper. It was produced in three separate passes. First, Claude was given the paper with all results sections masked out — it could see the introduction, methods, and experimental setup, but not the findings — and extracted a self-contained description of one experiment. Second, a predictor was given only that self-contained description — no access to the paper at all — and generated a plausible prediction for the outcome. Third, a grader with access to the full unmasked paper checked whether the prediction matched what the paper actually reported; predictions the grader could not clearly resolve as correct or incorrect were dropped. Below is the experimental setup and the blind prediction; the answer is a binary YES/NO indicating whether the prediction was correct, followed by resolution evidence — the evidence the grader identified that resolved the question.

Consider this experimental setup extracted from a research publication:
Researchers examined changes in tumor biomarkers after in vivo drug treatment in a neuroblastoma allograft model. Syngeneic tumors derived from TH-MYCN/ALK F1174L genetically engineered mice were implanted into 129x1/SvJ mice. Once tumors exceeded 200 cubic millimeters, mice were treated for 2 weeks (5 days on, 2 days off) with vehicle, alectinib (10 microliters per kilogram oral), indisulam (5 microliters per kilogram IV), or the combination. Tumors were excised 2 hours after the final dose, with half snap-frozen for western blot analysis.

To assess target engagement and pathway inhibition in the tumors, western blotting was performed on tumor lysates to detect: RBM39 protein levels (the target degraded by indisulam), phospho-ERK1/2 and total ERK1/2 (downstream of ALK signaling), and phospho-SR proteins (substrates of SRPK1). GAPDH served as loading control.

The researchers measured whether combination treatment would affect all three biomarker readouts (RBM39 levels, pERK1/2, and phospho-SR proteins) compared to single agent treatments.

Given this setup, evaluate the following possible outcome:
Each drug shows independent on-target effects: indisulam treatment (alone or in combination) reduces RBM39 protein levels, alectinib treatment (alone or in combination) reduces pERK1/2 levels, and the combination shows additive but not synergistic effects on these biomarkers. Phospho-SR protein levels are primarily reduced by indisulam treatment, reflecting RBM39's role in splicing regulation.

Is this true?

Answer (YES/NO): NO